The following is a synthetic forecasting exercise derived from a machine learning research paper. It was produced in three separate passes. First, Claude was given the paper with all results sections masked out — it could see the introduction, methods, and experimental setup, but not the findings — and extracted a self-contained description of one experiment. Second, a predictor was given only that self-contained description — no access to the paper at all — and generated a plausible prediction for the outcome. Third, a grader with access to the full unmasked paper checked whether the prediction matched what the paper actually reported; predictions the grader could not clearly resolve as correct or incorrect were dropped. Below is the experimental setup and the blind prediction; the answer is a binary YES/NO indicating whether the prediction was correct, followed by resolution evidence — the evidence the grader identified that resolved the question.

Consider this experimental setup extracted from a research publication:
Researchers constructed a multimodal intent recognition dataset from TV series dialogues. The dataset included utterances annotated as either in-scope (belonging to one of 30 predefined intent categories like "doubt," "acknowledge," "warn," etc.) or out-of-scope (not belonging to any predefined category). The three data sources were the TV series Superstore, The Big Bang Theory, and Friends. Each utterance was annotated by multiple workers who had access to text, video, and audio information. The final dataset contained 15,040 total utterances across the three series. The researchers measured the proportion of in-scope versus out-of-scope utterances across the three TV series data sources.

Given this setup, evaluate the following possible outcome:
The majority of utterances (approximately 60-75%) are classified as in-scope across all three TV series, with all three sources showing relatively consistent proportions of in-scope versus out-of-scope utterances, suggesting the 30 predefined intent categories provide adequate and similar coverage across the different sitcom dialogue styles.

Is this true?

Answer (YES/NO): NO